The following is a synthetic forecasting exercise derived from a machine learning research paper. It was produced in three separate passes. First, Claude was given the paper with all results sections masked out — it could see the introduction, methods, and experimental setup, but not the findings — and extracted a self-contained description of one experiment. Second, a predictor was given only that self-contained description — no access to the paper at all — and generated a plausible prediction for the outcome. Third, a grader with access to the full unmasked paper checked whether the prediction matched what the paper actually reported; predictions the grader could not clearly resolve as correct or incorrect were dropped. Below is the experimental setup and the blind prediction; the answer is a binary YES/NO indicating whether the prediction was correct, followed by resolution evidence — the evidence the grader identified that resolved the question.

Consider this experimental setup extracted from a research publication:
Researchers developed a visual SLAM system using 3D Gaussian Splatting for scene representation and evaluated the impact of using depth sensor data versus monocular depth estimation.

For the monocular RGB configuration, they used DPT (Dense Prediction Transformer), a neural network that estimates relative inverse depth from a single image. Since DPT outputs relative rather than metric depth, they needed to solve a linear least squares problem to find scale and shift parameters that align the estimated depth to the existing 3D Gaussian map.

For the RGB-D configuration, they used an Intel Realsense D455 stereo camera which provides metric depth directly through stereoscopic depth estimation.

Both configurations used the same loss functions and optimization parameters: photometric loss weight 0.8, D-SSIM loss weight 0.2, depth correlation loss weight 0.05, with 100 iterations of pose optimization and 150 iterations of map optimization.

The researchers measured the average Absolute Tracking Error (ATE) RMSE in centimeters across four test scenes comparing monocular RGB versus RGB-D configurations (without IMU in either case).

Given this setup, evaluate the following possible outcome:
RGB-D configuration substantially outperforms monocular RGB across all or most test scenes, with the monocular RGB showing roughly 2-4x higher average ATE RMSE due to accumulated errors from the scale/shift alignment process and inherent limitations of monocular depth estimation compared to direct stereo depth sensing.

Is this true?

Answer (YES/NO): NO